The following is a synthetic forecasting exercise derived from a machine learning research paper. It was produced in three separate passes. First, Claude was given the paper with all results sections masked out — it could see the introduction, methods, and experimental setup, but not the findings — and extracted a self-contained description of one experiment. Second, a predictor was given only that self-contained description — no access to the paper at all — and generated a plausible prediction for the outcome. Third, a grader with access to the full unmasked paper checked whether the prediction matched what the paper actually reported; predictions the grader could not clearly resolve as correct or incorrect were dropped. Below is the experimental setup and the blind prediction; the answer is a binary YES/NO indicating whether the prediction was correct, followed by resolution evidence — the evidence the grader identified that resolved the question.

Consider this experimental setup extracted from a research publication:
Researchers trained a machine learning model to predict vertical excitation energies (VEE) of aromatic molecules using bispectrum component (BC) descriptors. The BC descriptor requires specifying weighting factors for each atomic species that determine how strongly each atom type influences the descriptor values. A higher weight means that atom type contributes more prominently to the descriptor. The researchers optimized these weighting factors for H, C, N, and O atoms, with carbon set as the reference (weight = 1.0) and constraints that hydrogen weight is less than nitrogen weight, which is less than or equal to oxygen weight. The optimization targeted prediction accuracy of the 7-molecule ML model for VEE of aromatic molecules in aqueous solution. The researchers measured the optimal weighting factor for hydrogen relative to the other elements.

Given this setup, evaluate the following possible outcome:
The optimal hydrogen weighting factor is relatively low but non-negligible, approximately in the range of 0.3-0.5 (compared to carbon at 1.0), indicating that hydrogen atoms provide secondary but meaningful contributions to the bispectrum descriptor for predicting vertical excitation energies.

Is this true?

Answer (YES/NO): NO